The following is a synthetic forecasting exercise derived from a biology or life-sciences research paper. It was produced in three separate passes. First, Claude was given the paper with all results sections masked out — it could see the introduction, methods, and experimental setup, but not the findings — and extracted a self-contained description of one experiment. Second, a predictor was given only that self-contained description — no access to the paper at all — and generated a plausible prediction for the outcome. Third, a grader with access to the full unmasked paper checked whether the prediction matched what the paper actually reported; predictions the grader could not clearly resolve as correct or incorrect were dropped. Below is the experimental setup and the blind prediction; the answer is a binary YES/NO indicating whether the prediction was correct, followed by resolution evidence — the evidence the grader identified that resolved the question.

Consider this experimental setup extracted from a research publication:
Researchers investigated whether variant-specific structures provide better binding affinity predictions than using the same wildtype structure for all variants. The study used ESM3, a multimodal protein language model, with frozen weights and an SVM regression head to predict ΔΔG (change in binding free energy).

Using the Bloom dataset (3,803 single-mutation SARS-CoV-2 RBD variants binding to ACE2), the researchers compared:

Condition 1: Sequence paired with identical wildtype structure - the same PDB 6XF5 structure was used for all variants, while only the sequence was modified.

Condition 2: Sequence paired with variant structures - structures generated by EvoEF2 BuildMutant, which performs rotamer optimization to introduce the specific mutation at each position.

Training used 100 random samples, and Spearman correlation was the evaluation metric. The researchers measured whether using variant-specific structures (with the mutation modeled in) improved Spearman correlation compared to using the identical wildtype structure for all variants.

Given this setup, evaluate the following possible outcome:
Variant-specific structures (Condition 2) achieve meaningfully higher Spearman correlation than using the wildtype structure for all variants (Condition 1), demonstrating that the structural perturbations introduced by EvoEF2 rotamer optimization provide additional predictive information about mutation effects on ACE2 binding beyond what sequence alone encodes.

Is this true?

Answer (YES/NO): NO